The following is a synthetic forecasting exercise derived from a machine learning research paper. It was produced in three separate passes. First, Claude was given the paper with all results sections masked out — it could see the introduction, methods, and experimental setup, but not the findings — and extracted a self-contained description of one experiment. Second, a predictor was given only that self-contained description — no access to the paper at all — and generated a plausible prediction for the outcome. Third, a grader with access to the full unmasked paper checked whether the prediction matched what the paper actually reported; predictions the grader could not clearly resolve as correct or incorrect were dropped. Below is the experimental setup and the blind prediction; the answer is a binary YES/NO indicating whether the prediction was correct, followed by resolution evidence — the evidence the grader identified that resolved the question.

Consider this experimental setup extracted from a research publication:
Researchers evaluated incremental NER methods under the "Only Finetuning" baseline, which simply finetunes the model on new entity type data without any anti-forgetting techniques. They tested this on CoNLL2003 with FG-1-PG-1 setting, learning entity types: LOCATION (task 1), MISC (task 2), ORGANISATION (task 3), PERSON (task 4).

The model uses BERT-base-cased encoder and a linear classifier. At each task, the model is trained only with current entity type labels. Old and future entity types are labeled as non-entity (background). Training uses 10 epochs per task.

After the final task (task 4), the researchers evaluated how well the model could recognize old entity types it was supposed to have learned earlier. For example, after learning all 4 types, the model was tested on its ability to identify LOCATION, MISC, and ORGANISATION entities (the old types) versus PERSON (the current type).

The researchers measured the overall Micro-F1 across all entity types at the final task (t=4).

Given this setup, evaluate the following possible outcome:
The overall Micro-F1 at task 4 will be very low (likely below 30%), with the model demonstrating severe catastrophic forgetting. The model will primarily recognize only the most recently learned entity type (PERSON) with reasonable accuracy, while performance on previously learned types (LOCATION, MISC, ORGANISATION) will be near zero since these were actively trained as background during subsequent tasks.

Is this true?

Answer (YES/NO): NO